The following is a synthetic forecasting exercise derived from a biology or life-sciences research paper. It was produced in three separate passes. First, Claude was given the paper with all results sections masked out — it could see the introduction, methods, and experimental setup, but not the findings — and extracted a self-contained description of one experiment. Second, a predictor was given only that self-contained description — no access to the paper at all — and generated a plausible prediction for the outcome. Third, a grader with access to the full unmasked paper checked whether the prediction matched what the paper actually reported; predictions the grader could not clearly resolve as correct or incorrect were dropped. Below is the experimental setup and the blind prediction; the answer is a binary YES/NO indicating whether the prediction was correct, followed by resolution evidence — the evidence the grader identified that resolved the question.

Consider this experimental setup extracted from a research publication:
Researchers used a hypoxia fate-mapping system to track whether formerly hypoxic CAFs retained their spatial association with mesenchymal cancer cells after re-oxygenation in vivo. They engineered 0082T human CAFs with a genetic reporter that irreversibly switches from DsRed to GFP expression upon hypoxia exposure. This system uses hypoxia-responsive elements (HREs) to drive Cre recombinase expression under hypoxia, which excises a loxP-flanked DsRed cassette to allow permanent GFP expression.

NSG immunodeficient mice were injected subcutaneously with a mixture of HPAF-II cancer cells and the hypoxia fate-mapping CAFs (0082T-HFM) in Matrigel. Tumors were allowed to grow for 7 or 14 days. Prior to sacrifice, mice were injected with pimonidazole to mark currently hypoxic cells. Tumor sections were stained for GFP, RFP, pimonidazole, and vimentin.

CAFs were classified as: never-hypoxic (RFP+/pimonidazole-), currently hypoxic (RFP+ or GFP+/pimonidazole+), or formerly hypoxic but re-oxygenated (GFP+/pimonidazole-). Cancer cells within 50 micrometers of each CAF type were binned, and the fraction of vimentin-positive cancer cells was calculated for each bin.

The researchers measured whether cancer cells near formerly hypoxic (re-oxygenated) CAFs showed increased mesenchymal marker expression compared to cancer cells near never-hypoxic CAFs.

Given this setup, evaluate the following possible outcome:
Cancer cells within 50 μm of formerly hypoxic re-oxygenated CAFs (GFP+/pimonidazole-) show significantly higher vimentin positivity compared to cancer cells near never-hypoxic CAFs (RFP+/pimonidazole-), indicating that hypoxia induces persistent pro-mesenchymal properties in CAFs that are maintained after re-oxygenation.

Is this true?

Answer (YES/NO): NO